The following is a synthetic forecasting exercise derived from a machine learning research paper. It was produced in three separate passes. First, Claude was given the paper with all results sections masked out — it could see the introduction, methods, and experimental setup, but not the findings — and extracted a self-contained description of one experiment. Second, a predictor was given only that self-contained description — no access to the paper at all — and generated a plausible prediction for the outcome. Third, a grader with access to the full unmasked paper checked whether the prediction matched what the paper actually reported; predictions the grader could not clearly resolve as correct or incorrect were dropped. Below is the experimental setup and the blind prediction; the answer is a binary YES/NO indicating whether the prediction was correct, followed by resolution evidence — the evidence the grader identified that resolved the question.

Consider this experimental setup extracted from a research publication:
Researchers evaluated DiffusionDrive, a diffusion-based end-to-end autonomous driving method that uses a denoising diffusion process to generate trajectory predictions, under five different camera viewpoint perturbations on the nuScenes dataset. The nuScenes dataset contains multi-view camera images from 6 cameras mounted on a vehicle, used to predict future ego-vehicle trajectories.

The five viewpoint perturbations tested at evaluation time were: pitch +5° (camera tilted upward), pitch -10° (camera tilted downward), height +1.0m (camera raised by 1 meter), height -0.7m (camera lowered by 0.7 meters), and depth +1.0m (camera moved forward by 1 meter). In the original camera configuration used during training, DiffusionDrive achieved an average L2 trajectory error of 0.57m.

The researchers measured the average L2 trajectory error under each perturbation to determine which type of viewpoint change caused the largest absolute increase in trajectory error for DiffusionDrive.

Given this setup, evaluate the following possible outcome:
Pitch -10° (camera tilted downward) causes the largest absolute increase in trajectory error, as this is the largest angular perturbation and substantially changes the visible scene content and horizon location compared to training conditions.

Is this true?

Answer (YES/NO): NO